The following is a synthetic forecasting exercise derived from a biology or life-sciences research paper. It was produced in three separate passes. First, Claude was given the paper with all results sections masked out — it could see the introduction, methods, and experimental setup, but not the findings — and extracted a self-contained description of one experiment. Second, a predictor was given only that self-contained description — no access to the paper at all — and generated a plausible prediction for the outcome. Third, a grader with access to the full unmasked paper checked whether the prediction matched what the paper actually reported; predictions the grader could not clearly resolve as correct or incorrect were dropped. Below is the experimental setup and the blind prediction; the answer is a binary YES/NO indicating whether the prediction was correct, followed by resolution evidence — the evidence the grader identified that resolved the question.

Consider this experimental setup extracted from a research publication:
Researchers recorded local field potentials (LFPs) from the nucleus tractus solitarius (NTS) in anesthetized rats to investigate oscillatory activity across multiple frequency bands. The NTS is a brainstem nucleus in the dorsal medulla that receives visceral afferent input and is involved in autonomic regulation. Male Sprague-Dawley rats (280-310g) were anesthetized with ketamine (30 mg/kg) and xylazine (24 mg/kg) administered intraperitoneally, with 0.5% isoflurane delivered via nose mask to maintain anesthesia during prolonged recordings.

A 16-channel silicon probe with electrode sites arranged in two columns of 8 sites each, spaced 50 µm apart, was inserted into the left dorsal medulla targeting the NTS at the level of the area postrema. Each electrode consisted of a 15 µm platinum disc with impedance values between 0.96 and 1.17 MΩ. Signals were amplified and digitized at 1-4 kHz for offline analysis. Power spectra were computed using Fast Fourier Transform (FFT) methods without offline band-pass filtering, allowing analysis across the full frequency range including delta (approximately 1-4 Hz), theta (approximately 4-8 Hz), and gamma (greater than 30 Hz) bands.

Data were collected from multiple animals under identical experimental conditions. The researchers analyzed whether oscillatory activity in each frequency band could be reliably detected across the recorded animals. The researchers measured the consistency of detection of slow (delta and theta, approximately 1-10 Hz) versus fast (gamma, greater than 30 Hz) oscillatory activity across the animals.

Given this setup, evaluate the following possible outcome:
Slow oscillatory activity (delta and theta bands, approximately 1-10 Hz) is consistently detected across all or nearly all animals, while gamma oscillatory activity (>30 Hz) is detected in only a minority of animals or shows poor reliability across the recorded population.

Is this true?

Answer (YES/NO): YES